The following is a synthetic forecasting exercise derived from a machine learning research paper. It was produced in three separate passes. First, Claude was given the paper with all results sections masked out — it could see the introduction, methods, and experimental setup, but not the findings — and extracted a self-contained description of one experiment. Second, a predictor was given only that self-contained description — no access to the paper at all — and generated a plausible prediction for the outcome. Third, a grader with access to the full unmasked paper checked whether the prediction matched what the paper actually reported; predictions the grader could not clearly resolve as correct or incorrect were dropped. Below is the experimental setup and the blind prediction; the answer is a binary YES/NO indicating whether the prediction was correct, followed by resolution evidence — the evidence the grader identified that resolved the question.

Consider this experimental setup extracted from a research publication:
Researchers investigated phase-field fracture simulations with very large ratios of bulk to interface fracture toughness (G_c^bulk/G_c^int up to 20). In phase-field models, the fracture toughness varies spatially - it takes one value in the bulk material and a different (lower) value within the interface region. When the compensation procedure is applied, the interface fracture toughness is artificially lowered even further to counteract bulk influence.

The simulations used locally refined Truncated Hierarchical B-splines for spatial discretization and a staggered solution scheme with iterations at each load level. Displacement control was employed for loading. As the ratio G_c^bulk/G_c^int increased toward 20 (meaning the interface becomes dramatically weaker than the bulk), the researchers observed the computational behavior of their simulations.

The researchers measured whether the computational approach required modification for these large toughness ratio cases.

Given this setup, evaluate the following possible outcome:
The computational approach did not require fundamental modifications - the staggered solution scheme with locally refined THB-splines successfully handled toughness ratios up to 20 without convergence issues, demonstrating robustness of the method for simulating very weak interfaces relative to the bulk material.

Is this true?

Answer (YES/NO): NO